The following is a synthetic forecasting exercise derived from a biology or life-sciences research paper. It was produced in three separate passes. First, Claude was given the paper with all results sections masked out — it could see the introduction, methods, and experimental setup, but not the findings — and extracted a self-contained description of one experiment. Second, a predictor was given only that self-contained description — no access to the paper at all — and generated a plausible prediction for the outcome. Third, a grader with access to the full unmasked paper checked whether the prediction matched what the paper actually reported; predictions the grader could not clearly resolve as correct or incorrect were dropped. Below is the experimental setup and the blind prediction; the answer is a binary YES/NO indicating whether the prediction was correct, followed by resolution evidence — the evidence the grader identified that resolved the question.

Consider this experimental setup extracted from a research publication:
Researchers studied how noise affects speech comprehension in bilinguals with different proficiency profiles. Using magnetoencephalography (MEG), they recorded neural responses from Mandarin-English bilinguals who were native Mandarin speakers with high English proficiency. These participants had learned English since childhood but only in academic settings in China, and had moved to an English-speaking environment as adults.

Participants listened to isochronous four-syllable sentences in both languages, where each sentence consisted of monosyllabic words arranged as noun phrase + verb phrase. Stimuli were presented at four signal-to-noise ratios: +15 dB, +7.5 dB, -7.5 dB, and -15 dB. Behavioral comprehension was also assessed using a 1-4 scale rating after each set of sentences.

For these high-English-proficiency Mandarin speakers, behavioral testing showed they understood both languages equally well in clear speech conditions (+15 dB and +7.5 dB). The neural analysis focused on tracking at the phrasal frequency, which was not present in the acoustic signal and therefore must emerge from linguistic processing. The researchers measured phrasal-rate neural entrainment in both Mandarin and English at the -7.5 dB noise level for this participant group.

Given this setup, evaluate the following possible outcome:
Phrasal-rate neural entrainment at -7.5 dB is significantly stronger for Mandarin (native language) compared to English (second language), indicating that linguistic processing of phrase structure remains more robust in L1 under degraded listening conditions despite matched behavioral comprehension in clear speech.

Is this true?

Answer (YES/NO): YES